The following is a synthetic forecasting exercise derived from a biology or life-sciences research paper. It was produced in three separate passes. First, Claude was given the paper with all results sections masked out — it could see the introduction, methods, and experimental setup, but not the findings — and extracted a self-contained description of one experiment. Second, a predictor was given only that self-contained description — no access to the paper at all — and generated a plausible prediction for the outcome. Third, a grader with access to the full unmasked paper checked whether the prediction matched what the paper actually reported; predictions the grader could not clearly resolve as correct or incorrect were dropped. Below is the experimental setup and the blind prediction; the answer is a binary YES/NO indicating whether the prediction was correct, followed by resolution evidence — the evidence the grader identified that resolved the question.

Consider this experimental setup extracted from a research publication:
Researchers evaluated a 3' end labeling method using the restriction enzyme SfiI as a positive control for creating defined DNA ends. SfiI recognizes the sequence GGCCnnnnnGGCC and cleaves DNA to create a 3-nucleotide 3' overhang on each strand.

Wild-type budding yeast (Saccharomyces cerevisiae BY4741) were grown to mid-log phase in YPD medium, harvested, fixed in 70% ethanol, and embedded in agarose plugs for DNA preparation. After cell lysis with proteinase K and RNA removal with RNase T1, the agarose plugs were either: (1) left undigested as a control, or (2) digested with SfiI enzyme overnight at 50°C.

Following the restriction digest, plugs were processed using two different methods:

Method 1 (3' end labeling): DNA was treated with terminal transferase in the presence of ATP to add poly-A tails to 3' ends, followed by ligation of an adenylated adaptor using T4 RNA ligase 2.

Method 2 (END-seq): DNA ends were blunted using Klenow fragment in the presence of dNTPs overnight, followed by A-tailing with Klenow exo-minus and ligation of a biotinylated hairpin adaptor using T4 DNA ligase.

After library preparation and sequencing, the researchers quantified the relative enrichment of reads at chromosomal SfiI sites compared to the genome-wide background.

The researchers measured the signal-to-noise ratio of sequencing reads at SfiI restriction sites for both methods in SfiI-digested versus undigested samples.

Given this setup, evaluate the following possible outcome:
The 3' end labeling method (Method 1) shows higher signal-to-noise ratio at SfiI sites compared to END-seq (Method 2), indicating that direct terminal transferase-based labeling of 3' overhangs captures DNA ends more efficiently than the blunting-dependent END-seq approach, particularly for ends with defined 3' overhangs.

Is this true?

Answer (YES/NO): NO